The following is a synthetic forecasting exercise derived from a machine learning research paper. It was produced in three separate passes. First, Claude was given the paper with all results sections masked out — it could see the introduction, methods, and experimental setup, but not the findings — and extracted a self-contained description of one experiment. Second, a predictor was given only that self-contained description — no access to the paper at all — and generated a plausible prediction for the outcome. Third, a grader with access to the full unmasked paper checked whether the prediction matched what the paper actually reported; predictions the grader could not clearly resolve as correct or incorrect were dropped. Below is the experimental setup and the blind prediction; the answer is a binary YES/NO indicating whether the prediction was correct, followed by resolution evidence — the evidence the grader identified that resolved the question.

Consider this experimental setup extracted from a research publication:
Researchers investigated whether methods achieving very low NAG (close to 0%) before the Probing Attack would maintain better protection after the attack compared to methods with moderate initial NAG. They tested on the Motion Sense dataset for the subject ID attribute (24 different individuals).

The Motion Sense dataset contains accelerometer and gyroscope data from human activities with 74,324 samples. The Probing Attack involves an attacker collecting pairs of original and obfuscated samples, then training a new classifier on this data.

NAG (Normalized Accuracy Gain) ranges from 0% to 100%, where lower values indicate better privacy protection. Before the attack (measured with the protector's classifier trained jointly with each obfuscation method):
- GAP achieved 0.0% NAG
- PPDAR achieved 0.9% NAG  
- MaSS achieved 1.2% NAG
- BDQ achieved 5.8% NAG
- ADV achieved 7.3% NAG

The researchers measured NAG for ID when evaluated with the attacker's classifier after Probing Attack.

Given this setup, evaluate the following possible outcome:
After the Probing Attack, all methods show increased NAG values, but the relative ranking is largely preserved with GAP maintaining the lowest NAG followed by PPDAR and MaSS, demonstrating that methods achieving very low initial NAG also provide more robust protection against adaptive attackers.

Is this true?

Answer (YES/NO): NO